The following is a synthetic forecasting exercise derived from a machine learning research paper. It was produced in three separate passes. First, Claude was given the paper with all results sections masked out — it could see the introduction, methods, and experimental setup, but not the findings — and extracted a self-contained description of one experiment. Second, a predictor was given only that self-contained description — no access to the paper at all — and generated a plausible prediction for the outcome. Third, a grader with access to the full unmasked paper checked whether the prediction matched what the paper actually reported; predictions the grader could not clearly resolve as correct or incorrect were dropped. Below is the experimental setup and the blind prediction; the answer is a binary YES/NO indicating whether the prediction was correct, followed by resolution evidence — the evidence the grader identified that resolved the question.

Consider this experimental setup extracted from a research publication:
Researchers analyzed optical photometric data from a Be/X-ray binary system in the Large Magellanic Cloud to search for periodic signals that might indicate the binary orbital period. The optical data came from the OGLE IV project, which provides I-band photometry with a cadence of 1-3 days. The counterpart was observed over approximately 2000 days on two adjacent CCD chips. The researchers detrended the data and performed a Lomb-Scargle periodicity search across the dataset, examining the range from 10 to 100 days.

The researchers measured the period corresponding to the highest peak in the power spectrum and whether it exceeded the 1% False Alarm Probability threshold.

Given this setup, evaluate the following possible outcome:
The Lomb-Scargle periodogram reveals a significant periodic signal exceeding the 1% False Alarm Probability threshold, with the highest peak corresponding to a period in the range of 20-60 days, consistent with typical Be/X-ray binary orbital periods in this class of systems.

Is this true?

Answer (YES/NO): YES